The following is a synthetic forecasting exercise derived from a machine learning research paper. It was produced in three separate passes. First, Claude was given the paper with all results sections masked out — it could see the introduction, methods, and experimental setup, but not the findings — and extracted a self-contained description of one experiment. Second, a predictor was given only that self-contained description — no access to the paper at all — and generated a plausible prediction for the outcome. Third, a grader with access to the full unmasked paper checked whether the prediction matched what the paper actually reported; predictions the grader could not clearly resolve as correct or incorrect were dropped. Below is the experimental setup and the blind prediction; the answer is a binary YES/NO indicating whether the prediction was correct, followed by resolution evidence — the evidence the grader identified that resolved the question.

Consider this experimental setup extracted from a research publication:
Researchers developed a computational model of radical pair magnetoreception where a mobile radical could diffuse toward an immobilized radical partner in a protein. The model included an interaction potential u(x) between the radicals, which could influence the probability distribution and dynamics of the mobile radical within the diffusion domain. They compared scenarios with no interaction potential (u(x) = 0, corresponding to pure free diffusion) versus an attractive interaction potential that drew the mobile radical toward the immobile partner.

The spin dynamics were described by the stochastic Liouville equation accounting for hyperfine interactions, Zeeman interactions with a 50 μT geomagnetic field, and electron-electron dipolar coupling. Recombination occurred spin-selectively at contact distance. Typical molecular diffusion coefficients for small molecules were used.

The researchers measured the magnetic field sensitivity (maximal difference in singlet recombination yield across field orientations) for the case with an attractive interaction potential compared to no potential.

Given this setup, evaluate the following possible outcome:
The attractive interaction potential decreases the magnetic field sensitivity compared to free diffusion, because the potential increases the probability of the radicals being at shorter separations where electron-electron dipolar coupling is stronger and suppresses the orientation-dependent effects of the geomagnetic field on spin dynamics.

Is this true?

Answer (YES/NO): NO